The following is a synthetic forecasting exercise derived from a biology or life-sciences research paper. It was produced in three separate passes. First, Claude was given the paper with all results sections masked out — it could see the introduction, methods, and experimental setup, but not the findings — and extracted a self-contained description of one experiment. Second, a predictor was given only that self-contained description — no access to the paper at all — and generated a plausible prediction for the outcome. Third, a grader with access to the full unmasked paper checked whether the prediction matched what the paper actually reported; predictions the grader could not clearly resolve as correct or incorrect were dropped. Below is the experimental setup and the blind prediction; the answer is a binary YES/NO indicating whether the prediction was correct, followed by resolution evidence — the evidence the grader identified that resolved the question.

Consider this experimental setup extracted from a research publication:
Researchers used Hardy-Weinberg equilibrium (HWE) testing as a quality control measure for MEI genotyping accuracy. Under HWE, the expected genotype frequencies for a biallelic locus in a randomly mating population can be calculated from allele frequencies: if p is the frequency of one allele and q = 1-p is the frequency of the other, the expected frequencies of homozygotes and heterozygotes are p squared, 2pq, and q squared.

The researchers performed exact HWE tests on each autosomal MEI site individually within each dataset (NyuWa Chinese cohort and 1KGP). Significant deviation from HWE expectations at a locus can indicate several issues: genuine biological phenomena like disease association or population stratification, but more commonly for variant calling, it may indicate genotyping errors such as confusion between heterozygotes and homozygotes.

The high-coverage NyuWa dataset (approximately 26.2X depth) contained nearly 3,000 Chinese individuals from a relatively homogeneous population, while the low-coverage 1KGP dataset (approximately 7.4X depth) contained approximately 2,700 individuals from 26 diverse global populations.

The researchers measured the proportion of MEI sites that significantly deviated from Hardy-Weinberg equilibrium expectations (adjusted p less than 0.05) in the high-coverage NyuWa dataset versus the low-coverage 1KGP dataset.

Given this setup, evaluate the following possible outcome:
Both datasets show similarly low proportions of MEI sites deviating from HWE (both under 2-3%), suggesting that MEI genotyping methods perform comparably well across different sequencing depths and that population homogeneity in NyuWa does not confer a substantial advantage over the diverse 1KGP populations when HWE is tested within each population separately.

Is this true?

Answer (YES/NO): NO